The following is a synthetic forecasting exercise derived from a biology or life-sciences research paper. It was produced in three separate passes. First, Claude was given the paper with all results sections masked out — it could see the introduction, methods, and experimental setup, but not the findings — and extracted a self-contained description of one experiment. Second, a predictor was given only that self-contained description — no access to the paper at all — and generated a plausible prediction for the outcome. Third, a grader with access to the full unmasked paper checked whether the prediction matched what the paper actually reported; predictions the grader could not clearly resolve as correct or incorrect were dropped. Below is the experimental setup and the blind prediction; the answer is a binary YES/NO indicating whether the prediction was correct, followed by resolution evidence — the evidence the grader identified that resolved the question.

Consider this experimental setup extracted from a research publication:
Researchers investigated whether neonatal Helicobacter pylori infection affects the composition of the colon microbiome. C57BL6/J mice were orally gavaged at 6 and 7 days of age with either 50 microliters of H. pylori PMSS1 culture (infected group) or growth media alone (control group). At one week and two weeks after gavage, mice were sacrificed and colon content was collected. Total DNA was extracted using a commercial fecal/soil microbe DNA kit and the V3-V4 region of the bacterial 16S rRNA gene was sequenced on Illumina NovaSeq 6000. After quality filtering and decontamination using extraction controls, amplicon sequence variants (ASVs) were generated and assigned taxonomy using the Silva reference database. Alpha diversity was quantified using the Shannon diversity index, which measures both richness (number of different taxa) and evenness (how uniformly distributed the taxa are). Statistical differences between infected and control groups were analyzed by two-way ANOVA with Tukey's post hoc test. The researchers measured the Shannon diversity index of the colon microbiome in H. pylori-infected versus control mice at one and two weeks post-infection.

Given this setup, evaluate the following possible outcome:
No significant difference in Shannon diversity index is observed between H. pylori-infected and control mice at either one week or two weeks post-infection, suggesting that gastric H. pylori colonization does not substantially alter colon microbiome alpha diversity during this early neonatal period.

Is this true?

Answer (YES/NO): NO